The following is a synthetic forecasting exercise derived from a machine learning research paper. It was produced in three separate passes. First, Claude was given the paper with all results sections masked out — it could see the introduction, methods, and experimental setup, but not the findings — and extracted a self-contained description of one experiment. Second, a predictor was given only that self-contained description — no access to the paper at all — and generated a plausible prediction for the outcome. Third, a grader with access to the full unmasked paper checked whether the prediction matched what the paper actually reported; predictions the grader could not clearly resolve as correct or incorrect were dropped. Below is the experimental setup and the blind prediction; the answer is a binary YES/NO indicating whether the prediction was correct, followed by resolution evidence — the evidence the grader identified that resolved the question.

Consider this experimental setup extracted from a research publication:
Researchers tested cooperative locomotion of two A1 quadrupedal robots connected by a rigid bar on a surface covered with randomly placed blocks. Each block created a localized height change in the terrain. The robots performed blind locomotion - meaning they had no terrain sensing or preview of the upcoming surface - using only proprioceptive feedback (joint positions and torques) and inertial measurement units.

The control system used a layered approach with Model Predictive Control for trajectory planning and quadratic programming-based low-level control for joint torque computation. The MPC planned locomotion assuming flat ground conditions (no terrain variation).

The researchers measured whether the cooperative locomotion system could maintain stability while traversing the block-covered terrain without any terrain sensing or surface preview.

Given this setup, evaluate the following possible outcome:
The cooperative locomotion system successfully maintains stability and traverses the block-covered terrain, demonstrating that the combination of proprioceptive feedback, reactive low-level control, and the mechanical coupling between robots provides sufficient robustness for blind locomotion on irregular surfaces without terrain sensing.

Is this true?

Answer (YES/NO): YES